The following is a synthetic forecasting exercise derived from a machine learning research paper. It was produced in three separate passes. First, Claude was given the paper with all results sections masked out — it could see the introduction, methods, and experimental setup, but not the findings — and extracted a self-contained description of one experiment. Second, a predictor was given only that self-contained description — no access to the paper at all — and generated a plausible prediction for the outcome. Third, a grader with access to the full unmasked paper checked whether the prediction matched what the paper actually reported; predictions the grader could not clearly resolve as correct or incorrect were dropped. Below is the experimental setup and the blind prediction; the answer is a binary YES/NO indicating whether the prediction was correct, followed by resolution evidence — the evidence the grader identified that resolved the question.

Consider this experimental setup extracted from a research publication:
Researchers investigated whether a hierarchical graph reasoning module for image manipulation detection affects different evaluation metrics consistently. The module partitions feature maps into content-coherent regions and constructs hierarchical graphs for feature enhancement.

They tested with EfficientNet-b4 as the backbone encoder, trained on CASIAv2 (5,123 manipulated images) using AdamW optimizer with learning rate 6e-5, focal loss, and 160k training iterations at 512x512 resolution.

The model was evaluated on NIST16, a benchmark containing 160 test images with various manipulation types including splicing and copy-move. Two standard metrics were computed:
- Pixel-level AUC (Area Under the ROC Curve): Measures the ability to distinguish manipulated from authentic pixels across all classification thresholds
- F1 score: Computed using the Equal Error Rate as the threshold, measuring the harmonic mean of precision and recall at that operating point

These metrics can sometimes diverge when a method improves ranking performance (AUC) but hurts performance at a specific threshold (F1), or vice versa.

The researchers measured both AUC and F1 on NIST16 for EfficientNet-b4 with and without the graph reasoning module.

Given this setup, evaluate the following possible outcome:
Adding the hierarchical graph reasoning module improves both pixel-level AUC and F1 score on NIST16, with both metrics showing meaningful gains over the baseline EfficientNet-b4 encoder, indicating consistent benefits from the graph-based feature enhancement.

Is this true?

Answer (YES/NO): NO